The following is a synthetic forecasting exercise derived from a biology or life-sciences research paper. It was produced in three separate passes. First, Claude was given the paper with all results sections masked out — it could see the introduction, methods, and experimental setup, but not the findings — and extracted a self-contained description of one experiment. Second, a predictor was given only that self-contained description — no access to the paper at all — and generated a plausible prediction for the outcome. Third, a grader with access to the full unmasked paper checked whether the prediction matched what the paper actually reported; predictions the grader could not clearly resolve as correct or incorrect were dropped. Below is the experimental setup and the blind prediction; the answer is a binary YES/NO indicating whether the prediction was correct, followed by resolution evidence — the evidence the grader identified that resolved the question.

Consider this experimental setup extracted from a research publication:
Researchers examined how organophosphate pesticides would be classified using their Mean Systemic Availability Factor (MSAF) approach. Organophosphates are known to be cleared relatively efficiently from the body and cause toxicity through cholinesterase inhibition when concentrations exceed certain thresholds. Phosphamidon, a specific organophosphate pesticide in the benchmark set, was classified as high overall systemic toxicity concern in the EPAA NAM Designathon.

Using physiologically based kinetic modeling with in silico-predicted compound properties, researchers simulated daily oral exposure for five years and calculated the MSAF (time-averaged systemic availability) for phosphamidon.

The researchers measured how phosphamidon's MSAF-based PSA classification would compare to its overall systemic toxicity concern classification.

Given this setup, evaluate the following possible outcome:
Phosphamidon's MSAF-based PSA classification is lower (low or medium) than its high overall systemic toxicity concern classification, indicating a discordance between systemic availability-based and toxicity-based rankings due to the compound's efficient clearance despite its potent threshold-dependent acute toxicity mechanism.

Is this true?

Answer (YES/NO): YES